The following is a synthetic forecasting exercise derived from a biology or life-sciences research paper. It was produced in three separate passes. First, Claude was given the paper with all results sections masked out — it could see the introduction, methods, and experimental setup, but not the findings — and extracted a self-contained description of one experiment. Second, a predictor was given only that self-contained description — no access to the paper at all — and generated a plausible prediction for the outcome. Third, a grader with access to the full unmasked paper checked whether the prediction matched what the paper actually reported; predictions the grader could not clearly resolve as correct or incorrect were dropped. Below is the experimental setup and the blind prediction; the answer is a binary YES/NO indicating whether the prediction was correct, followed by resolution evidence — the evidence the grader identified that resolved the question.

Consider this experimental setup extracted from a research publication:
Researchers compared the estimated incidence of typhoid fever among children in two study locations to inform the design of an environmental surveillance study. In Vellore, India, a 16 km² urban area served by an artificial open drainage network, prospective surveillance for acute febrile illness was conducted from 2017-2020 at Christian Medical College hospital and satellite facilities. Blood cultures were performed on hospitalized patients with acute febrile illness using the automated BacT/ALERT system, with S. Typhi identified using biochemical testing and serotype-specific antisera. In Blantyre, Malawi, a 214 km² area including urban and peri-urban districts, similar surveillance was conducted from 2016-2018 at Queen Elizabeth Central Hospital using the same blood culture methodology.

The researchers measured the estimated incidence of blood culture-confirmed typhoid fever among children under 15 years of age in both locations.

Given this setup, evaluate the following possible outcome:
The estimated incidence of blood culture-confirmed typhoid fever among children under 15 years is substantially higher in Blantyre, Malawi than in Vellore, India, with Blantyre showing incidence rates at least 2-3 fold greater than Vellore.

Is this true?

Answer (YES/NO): NO